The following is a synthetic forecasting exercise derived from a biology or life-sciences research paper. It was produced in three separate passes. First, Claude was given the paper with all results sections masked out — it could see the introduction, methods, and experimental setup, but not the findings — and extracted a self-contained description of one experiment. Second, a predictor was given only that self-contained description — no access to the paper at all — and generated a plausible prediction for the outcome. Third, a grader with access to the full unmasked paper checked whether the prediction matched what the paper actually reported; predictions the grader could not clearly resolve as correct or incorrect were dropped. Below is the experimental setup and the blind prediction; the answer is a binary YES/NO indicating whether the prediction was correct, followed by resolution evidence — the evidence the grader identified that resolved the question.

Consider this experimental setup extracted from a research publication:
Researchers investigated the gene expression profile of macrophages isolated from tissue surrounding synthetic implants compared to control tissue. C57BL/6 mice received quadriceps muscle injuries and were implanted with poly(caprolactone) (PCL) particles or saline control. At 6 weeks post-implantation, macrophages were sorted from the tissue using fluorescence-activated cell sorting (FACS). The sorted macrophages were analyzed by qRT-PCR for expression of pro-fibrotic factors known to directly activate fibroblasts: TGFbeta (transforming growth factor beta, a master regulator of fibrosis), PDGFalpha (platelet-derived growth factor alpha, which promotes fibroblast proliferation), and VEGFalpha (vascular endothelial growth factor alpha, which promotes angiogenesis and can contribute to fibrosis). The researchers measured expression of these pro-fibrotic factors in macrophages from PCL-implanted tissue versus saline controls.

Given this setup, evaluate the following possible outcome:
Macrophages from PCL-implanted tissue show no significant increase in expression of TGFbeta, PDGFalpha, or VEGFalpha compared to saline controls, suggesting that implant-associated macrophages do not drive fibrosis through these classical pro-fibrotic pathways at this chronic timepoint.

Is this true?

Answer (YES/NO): NO